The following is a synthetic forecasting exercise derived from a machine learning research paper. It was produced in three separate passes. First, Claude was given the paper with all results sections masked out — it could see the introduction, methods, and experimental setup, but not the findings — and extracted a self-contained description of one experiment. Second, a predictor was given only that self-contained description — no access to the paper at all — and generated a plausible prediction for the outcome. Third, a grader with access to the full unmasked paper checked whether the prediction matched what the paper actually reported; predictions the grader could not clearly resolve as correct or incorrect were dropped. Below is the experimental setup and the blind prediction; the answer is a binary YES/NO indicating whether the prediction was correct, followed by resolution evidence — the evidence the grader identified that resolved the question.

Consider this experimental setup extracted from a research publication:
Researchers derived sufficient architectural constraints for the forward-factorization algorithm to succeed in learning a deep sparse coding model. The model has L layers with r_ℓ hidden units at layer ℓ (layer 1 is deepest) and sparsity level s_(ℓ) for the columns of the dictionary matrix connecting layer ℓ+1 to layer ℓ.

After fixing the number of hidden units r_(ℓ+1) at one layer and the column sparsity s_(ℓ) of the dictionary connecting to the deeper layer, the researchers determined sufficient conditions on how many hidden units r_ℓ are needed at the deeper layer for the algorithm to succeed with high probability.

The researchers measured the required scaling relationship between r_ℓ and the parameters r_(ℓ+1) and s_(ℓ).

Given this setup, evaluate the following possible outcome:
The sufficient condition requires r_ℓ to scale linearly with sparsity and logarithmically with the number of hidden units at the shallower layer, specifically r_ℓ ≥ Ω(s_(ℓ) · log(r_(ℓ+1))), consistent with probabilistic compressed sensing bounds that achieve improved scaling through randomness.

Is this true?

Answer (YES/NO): NO